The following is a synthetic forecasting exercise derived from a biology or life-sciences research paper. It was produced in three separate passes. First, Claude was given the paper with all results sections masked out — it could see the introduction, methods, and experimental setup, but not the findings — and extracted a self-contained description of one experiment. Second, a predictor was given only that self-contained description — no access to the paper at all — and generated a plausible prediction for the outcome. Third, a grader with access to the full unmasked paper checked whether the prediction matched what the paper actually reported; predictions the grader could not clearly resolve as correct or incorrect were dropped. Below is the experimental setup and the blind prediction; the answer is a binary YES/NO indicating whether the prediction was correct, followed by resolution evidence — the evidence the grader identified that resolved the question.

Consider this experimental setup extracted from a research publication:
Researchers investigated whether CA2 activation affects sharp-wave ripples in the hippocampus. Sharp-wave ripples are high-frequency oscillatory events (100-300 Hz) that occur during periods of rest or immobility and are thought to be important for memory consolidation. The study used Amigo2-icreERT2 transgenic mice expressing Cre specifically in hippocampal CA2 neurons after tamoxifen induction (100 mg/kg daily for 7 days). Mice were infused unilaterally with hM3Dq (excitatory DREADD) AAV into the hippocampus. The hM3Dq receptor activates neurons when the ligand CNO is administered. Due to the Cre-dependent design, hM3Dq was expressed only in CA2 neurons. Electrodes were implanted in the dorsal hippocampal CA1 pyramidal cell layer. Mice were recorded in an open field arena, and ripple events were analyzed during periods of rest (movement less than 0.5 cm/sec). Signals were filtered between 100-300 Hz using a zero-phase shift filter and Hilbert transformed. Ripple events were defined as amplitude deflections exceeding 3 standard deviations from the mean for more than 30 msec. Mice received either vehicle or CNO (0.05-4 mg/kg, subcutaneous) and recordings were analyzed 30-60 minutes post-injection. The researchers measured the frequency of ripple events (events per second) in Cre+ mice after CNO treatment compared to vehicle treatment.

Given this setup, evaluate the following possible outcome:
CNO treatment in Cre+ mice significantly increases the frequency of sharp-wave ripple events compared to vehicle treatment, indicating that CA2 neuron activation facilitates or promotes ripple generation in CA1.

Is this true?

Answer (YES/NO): NO